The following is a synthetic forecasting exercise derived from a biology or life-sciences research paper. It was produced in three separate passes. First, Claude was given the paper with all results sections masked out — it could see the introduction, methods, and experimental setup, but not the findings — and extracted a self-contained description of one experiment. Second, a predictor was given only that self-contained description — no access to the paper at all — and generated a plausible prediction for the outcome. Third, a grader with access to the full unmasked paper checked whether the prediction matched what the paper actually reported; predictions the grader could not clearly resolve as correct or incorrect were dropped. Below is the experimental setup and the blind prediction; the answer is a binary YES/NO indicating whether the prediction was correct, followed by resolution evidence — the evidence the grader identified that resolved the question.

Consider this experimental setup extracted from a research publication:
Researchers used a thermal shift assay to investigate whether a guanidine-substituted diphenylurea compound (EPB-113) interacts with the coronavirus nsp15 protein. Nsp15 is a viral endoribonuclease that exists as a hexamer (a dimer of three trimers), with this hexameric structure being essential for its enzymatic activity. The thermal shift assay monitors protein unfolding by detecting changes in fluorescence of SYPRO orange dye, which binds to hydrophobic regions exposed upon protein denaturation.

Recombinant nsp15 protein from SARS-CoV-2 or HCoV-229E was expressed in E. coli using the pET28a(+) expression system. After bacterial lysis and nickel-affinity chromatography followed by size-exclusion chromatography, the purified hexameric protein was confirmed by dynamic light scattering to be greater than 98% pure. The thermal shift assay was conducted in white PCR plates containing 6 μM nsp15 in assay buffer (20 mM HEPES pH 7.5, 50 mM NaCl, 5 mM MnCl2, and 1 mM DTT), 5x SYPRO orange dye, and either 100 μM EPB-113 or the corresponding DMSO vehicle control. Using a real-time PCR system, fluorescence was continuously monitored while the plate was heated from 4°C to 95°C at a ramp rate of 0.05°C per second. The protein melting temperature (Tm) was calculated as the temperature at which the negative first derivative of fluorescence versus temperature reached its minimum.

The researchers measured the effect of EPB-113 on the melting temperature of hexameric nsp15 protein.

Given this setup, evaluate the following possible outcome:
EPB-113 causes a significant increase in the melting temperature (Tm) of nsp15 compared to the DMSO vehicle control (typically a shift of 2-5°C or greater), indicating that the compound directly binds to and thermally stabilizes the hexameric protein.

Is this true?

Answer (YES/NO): NO